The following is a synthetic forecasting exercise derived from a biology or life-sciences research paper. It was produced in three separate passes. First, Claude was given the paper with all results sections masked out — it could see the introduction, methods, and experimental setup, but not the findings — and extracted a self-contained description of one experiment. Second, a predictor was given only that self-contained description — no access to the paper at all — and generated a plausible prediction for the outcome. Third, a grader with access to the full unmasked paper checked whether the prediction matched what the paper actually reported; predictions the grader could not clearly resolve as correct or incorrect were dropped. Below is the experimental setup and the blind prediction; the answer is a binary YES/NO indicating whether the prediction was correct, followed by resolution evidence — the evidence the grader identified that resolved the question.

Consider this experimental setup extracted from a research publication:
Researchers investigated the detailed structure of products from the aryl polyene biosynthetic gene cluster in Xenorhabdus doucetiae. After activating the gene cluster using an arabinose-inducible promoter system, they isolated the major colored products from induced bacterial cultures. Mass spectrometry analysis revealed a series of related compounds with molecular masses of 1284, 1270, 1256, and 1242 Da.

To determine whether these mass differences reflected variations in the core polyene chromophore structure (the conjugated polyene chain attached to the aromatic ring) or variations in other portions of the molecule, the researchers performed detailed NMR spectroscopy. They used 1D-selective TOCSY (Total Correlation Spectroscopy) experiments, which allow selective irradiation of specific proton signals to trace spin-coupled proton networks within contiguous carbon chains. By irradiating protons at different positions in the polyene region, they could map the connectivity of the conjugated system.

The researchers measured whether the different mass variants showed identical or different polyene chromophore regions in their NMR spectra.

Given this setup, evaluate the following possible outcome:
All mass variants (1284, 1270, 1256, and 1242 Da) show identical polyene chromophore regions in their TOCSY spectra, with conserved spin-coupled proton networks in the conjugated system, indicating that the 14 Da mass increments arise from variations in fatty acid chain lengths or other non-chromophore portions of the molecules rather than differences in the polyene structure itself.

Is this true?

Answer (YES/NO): YES